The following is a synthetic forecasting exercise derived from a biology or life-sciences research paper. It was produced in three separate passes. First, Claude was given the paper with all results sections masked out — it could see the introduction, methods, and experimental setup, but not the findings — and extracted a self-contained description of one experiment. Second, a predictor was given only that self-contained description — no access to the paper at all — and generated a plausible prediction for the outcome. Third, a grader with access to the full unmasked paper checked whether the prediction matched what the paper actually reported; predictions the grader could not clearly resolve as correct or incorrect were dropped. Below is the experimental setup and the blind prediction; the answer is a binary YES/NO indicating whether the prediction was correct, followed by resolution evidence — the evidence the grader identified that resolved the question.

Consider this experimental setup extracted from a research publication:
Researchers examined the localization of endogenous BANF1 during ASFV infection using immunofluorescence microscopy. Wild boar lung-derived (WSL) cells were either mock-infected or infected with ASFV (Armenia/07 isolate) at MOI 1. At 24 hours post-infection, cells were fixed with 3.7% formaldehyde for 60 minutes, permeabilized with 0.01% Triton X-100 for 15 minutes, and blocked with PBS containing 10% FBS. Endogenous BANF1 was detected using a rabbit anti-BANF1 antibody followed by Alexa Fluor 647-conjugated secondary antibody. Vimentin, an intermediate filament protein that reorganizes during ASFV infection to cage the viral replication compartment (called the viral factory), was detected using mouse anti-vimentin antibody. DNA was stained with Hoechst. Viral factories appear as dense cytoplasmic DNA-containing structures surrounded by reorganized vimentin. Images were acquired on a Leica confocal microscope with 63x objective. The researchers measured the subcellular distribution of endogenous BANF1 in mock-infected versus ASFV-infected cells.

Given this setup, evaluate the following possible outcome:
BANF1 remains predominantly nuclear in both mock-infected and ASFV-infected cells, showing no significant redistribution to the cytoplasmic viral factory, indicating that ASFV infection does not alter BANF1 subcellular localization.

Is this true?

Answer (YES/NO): NO